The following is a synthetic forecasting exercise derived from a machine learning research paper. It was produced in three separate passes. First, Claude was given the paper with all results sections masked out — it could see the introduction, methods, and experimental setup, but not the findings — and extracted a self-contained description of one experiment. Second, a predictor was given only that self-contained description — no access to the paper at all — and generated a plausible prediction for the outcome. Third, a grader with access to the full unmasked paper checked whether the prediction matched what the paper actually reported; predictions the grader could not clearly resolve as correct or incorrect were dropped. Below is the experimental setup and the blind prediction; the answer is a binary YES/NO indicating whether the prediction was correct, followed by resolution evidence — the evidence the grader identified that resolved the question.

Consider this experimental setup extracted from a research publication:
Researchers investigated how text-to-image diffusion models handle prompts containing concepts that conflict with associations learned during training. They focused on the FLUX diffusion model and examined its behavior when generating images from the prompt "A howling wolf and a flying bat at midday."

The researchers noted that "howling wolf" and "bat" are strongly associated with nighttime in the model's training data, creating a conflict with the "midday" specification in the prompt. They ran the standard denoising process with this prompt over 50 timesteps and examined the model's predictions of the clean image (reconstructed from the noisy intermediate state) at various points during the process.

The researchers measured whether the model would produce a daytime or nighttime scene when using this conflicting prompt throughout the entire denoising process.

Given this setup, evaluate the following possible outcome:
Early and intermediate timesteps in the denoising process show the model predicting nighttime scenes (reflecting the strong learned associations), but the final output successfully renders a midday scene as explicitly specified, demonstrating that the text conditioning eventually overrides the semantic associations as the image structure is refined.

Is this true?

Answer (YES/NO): NO